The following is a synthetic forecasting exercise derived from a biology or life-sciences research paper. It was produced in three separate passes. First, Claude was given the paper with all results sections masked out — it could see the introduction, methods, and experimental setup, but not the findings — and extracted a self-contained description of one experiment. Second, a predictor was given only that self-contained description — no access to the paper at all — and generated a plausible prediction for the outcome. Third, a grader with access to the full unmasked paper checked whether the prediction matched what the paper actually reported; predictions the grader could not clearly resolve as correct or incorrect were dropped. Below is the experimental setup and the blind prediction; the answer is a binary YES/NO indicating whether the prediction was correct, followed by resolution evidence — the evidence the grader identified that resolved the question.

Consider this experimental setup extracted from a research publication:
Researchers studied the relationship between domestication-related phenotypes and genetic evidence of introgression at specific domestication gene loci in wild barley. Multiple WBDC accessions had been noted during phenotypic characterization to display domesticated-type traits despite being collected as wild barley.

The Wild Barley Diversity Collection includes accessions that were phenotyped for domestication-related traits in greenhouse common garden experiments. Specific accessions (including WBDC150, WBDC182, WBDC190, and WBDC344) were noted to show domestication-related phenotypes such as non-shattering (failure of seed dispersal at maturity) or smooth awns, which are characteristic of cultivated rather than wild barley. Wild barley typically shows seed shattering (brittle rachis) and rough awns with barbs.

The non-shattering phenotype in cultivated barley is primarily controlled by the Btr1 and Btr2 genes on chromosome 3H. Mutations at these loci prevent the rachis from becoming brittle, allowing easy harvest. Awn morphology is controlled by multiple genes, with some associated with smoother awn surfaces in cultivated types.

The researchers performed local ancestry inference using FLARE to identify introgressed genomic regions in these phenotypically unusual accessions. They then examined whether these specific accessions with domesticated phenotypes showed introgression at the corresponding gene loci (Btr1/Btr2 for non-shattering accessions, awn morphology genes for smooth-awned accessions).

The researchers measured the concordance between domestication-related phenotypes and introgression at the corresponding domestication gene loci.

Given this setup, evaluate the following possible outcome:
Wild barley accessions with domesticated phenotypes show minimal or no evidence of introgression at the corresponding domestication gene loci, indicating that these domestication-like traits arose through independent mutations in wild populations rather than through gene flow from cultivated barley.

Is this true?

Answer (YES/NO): NO